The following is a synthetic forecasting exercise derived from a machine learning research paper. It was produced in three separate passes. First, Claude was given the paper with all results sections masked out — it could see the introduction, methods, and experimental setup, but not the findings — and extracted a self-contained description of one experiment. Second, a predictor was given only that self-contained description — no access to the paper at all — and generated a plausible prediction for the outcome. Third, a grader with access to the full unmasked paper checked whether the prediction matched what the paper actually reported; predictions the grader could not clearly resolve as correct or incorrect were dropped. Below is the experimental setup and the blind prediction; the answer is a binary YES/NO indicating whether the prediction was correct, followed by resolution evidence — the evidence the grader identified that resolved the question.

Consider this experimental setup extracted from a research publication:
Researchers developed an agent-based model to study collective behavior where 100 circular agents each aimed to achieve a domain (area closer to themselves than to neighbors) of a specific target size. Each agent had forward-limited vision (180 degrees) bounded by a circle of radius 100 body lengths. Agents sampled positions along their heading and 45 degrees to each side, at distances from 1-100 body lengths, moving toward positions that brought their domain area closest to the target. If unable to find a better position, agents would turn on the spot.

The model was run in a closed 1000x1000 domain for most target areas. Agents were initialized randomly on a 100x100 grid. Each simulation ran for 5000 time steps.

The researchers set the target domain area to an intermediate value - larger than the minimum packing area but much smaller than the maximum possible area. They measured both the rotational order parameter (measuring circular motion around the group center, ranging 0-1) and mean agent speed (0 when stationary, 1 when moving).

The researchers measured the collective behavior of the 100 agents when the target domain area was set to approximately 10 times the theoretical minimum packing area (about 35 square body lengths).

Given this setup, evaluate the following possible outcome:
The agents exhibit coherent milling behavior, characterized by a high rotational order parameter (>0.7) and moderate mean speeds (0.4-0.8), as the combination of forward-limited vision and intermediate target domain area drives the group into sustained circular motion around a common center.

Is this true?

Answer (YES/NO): NO